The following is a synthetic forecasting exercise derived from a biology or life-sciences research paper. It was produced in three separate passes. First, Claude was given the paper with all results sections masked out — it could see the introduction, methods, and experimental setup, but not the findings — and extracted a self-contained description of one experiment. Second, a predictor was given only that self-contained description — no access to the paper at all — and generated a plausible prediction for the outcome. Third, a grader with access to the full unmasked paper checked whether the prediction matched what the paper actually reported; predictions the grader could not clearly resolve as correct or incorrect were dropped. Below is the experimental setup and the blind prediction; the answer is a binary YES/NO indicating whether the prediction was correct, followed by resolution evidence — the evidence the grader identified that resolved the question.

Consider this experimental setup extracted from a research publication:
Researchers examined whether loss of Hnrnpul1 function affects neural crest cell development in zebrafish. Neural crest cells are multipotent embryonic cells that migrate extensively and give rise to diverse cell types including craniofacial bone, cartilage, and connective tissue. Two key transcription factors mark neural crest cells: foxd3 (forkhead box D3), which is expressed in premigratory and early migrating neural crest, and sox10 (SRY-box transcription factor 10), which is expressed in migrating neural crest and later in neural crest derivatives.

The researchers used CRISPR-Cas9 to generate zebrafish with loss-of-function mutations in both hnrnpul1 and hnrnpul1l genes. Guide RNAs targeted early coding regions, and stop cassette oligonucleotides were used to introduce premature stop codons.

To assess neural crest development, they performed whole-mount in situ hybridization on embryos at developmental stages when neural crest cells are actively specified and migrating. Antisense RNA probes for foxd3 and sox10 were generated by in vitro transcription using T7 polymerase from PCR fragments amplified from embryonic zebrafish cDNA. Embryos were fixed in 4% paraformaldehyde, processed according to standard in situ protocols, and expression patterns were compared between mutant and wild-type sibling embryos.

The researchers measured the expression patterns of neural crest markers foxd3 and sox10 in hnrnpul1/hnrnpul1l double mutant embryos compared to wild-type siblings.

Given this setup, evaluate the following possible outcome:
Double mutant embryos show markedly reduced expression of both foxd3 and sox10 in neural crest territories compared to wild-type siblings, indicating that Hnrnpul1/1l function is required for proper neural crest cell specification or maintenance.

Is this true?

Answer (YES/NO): NO